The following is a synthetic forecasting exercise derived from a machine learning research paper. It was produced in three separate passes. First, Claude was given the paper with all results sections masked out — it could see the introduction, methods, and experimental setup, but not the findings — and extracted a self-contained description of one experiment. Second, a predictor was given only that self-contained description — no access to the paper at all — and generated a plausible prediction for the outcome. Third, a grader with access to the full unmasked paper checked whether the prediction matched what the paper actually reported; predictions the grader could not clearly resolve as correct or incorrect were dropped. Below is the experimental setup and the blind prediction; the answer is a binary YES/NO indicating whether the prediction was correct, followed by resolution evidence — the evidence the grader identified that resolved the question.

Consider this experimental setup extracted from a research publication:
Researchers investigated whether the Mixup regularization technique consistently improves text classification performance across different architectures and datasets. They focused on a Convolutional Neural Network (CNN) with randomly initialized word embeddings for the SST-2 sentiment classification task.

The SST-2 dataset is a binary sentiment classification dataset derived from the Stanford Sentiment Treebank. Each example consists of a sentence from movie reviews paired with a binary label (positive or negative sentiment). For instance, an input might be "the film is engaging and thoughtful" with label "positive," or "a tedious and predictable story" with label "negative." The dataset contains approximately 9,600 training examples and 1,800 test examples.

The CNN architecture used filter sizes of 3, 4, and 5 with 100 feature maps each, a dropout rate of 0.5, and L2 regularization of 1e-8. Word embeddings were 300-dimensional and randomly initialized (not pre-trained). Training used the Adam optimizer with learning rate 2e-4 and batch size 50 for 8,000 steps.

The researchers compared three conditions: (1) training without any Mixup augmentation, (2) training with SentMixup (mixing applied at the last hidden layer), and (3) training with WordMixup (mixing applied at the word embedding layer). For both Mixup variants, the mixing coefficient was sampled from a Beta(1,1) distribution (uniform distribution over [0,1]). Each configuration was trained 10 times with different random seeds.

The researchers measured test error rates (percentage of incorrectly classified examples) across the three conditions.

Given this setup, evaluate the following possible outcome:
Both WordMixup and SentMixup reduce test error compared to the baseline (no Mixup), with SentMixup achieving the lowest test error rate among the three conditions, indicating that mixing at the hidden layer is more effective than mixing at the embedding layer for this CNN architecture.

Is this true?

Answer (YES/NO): NO